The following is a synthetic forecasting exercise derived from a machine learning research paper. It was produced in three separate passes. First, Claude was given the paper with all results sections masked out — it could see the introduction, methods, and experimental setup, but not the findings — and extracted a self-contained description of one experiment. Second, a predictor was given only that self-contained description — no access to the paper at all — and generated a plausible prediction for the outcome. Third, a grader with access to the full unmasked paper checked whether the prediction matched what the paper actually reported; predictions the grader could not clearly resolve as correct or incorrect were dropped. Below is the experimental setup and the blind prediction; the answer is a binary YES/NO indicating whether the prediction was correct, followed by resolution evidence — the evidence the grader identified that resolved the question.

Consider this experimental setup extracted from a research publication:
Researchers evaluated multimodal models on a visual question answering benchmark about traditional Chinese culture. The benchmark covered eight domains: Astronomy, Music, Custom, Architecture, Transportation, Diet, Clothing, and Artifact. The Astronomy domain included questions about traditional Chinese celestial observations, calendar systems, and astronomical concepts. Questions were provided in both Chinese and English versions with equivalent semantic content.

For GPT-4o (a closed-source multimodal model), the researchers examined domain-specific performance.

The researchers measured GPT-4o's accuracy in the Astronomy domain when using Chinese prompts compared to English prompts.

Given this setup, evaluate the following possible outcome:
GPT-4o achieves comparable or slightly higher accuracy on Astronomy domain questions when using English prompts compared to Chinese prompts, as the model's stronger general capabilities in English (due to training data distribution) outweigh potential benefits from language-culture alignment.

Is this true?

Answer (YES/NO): NO